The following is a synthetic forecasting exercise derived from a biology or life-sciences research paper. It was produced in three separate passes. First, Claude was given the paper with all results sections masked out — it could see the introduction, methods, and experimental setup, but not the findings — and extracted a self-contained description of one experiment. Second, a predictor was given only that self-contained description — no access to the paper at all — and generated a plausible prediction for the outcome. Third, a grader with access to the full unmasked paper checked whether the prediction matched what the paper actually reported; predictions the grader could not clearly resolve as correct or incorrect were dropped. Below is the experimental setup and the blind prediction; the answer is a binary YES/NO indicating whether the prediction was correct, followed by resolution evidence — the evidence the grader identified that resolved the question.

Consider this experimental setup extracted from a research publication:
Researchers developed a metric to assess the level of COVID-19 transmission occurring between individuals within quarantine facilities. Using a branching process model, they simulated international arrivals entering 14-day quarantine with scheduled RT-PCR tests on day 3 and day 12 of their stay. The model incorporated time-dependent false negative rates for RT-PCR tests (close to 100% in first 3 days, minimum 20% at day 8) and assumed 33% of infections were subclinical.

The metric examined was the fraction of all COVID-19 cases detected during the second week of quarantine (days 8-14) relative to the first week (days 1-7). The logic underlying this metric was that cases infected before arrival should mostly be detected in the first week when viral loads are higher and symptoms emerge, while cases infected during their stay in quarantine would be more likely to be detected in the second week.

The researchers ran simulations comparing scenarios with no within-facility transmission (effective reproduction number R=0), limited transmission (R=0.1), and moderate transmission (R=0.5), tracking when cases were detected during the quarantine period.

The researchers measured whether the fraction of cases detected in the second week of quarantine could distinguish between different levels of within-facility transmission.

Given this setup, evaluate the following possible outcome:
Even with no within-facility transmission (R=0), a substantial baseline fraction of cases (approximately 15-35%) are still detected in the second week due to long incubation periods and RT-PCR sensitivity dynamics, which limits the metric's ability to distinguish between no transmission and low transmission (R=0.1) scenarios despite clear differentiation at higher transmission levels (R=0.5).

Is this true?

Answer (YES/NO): NO